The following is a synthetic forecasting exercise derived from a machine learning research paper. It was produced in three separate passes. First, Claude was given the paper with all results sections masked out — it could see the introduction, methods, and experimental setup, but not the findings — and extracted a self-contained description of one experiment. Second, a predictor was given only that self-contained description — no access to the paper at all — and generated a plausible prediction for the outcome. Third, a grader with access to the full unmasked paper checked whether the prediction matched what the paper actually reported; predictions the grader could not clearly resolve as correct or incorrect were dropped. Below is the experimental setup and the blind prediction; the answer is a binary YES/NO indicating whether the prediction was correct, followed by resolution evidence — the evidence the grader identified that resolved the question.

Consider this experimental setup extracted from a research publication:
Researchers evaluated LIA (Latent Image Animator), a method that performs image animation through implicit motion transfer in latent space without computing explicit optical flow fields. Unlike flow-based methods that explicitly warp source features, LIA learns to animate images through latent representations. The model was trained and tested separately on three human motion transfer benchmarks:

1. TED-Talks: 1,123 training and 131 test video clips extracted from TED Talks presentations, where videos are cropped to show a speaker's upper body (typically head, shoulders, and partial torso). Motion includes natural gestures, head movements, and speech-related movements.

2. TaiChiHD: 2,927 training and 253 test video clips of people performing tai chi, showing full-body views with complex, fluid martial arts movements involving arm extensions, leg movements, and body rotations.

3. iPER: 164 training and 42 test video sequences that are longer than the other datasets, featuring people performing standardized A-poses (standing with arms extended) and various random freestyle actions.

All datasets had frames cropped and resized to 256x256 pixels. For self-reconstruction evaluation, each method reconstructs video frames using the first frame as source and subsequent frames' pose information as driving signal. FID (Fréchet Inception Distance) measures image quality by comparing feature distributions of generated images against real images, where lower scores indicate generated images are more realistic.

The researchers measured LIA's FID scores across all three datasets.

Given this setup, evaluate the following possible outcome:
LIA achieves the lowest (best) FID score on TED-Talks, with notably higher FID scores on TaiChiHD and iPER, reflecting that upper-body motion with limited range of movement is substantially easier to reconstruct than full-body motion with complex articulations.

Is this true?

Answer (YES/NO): NO